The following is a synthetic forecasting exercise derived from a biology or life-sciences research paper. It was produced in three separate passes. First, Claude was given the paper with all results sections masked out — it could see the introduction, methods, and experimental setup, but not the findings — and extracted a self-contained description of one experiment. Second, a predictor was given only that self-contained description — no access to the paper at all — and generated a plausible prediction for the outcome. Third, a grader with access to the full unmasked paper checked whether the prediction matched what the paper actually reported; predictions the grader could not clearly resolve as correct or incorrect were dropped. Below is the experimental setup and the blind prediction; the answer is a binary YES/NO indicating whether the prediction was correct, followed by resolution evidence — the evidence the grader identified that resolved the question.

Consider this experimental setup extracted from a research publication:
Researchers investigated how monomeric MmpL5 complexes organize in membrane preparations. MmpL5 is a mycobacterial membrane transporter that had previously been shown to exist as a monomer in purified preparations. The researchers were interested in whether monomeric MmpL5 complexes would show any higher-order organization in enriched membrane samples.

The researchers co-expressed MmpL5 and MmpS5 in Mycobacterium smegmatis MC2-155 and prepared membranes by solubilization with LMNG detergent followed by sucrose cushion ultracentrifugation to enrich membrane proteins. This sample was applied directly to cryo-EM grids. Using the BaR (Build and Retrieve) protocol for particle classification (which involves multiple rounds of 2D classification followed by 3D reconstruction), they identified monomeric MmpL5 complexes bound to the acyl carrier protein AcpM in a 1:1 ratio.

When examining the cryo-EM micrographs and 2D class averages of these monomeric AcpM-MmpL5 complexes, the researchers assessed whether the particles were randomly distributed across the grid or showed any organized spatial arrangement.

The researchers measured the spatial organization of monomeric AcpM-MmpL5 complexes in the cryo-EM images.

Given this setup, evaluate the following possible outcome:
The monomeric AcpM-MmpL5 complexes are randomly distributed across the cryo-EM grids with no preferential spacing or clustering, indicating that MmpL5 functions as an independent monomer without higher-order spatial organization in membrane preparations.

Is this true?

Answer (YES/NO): NO